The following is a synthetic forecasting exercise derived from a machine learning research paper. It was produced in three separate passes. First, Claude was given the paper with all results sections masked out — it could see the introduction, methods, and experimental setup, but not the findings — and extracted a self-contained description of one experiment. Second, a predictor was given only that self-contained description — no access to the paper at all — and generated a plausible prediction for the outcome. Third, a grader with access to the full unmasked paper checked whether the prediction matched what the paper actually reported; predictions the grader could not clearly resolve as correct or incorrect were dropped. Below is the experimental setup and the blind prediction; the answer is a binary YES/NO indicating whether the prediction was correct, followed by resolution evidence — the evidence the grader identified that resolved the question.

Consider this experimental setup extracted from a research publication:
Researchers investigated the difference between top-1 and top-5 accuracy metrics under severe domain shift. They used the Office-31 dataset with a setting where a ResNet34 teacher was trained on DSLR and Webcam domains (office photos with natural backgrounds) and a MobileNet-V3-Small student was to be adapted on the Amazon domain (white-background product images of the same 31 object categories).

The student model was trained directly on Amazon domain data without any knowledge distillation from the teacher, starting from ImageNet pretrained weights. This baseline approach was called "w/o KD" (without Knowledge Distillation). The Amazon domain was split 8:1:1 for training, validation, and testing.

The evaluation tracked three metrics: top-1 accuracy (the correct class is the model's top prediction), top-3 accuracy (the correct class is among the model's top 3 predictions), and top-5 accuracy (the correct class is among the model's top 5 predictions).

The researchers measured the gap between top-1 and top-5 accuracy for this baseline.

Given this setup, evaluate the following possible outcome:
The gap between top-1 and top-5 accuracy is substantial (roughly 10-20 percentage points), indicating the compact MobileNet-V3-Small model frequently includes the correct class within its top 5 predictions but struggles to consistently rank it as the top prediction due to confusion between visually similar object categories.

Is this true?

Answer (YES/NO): NO